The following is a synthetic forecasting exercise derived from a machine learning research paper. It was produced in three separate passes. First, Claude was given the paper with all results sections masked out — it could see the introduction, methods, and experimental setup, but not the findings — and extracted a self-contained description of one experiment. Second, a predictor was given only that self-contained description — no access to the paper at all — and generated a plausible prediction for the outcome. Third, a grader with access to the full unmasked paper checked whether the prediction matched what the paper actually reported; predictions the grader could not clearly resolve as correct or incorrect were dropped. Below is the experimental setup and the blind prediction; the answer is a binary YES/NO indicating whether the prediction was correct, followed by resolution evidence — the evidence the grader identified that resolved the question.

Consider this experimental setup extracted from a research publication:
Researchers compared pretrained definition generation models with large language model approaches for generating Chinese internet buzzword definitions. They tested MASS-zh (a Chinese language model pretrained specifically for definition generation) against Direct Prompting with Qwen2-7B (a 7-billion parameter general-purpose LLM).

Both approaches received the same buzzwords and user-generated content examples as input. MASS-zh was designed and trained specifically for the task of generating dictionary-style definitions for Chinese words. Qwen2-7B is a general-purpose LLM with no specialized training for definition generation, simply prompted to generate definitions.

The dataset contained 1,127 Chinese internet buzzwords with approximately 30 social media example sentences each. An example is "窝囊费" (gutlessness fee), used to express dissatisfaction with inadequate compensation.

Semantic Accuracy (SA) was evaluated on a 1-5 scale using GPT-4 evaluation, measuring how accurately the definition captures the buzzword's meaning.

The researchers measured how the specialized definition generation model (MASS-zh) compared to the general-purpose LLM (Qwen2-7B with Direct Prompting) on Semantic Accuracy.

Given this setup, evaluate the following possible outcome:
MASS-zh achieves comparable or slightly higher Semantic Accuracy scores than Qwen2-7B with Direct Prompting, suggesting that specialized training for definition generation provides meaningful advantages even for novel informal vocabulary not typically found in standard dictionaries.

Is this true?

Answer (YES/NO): NO